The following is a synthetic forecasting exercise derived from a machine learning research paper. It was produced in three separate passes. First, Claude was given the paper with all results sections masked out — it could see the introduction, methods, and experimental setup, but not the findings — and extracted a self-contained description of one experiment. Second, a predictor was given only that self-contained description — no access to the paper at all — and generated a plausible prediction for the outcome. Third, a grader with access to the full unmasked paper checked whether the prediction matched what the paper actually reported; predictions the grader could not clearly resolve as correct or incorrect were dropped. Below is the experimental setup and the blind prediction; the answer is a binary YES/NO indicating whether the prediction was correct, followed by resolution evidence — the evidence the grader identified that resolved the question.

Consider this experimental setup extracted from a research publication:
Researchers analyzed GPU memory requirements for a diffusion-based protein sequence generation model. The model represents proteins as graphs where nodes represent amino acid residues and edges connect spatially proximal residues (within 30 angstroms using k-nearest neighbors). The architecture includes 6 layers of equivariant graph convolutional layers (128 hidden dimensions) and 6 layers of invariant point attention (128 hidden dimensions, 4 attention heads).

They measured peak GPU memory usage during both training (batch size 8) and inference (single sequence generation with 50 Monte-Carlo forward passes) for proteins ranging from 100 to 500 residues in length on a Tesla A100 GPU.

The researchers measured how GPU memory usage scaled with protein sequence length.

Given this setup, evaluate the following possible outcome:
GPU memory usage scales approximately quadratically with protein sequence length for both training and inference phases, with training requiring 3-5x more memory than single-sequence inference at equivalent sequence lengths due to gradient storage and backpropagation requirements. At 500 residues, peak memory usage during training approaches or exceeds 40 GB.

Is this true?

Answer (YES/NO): NO